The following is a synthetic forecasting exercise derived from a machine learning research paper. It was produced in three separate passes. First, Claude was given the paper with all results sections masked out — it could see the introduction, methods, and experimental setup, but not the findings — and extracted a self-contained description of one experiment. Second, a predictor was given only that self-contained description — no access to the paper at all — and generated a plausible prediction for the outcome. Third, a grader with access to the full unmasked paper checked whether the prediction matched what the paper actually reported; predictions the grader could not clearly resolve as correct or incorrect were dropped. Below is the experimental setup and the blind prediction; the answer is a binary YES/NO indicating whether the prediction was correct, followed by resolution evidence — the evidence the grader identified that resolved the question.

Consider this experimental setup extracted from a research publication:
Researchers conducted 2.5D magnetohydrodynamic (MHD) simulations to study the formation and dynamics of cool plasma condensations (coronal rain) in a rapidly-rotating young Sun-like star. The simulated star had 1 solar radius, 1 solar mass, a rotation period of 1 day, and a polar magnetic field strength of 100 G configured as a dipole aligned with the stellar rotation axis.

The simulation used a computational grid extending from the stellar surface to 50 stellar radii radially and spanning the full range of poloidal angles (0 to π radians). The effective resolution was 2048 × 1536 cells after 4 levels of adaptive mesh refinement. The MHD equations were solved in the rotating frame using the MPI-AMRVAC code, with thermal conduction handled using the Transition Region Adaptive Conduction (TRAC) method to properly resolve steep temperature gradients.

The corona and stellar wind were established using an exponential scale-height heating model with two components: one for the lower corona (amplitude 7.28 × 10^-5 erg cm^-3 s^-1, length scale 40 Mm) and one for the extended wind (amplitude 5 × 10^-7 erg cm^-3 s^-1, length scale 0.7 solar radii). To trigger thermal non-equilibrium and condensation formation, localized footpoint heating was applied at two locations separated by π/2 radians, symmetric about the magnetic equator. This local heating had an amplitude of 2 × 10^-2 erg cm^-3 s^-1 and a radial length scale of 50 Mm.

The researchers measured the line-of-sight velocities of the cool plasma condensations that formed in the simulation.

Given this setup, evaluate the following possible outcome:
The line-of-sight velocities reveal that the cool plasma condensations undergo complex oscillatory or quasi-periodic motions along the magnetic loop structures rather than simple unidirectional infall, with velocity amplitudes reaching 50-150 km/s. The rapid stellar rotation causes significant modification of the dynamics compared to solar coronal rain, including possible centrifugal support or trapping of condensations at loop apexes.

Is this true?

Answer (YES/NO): NO